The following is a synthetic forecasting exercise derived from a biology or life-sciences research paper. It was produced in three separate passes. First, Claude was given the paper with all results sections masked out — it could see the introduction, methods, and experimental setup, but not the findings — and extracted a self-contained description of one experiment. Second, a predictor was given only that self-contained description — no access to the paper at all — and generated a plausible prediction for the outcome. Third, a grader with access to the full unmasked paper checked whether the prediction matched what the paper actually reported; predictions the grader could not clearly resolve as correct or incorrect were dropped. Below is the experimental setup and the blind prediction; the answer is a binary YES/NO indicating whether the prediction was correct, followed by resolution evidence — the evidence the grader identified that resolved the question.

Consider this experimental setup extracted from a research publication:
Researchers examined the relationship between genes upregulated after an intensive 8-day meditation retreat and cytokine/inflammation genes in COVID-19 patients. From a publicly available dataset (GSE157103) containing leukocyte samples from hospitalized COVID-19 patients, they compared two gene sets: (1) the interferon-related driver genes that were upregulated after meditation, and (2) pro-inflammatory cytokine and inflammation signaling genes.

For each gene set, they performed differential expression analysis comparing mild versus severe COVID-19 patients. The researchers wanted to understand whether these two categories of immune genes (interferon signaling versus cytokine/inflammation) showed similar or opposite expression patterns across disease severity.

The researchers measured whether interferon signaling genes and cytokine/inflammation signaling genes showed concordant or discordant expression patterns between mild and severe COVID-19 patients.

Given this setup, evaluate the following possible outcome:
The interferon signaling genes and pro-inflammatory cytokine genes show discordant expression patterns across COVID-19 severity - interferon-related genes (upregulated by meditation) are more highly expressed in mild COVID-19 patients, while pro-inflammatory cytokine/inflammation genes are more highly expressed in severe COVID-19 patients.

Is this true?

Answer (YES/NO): YES